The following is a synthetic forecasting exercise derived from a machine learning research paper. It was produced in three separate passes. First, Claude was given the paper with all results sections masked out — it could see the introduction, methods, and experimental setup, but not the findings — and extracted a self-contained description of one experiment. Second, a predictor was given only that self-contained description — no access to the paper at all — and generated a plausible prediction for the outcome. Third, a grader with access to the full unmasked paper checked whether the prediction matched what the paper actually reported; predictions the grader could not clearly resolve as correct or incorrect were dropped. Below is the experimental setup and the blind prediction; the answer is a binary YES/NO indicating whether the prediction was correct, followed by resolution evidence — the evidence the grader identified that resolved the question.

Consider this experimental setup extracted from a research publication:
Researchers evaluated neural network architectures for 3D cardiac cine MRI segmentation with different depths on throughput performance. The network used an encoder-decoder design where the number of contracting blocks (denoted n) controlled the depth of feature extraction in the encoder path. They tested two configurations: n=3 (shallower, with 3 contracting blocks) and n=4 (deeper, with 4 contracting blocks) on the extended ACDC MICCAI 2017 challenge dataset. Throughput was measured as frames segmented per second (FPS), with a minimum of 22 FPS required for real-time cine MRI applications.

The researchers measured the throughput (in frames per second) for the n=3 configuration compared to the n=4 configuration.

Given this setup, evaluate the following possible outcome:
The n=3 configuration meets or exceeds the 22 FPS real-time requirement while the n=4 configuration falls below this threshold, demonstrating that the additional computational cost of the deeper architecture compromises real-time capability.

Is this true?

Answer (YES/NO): NO